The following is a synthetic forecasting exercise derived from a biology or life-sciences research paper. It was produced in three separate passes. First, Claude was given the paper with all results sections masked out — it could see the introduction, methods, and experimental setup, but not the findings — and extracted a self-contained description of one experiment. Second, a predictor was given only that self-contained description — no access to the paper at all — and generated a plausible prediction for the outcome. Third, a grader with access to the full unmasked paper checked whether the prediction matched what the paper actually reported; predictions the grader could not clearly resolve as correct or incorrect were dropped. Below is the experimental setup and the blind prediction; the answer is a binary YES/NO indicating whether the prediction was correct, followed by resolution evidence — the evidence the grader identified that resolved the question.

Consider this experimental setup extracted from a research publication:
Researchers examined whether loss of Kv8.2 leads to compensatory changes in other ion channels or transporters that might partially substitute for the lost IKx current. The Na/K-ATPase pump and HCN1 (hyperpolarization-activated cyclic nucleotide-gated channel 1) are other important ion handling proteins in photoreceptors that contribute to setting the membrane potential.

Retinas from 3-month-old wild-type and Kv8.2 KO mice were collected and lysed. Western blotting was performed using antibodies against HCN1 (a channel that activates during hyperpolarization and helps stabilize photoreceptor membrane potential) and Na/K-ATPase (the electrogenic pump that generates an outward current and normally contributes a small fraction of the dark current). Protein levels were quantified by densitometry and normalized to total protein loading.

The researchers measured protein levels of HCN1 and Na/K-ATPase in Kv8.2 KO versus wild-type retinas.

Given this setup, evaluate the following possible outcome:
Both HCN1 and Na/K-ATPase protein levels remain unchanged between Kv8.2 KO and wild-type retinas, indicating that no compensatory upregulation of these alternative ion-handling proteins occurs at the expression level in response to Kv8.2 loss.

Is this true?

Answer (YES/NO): NO